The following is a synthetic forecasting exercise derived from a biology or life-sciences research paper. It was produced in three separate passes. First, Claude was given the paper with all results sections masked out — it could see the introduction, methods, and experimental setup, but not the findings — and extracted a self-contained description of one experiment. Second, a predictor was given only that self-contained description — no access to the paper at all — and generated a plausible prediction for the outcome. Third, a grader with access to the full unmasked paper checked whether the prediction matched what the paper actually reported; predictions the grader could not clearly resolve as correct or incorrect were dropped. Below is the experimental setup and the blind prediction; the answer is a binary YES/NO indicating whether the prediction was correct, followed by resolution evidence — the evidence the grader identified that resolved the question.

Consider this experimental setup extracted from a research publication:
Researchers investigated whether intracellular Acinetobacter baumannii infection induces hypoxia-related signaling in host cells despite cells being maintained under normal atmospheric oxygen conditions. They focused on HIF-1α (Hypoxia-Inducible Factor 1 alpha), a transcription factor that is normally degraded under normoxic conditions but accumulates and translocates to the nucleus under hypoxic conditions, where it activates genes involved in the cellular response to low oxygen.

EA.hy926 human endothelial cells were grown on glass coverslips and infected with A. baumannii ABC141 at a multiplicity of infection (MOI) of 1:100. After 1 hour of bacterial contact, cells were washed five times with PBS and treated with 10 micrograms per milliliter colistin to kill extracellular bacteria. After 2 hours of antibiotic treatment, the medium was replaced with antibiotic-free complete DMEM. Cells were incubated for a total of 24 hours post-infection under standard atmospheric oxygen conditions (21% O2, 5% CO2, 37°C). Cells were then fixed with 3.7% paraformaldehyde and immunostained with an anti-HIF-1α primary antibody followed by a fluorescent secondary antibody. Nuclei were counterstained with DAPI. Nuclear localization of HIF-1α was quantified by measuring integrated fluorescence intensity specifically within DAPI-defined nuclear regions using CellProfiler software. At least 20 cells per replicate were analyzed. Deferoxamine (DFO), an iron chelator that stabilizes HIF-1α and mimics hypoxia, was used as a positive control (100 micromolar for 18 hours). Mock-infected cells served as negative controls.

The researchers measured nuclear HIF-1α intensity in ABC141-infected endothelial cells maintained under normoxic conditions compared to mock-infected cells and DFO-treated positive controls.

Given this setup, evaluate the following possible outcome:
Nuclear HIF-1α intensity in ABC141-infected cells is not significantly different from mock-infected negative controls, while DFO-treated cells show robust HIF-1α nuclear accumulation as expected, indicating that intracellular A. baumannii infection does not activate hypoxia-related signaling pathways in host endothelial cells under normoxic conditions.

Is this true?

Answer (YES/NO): NO